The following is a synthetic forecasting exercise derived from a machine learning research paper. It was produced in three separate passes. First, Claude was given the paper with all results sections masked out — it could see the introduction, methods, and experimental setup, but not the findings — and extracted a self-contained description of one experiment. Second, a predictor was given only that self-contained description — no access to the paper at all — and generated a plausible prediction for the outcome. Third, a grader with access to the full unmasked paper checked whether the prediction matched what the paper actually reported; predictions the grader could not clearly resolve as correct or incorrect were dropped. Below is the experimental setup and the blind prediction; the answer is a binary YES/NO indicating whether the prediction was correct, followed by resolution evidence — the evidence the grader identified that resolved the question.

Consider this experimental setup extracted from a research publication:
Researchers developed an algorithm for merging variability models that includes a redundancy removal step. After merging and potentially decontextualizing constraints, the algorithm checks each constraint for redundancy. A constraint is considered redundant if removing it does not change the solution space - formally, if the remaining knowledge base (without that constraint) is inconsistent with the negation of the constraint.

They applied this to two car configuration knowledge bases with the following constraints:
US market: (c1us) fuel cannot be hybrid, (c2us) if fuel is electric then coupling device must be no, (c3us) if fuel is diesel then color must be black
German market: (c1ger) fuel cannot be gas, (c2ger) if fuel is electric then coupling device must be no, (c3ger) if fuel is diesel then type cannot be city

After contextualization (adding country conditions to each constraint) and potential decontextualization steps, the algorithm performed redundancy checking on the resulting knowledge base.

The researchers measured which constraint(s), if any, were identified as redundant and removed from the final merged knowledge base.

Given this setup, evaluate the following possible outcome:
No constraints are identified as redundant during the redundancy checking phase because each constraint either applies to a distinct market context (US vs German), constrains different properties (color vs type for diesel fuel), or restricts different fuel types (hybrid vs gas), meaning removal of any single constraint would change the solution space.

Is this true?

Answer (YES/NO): NO